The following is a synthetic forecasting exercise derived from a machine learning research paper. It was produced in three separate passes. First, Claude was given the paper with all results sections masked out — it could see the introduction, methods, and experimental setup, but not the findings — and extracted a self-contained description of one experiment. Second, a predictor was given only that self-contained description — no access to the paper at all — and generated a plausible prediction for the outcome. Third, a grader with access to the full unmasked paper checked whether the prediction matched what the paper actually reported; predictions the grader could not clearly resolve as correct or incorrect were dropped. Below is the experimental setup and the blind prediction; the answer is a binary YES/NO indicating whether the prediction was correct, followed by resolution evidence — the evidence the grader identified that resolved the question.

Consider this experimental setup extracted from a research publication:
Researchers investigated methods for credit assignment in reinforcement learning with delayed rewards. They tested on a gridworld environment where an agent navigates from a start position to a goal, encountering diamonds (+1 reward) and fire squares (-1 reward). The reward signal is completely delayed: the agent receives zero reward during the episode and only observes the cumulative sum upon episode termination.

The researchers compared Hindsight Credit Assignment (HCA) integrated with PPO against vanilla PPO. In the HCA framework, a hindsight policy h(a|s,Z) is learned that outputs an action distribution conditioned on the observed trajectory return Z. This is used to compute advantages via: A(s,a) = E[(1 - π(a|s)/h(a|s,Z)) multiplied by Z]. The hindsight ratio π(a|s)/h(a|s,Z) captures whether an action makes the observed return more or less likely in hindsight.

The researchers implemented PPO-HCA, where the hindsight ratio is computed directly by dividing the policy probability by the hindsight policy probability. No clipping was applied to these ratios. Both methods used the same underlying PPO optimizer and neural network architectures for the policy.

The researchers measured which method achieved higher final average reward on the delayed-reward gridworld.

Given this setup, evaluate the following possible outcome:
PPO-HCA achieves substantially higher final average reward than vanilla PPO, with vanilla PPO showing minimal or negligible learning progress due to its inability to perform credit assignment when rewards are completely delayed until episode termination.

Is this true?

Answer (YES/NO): NO